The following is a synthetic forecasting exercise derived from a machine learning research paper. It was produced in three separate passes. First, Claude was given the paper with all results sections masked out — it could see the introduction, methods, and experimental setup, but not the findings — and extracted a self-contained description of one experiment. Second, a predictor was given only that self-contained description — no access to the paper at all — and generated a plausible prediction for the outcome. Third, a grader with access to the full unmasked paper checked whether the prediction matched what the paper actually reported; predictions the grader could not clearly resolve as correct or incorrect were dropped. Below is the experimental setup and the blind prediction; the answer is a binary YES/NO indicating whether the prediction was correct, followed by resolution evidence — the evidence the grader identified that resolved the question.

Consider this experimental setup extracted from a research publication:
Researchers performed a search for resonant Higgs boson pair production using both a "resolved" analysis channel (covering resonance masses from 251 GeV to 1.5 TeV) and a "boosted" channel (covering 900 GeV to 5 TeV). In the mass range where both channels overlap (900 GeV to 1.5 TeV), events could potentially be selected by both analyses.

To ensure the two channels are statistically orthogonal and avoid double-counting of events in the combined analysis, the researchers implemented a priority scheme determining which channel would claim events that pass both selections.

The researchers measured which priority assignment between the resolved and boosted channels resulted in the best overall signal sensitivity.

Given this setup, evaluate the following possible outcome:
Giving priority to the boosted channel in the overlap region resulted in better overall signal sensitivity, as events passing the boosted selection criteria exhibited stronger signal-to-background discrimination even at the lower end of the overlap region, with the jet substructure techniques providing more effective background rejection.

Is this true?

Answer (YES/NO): NO